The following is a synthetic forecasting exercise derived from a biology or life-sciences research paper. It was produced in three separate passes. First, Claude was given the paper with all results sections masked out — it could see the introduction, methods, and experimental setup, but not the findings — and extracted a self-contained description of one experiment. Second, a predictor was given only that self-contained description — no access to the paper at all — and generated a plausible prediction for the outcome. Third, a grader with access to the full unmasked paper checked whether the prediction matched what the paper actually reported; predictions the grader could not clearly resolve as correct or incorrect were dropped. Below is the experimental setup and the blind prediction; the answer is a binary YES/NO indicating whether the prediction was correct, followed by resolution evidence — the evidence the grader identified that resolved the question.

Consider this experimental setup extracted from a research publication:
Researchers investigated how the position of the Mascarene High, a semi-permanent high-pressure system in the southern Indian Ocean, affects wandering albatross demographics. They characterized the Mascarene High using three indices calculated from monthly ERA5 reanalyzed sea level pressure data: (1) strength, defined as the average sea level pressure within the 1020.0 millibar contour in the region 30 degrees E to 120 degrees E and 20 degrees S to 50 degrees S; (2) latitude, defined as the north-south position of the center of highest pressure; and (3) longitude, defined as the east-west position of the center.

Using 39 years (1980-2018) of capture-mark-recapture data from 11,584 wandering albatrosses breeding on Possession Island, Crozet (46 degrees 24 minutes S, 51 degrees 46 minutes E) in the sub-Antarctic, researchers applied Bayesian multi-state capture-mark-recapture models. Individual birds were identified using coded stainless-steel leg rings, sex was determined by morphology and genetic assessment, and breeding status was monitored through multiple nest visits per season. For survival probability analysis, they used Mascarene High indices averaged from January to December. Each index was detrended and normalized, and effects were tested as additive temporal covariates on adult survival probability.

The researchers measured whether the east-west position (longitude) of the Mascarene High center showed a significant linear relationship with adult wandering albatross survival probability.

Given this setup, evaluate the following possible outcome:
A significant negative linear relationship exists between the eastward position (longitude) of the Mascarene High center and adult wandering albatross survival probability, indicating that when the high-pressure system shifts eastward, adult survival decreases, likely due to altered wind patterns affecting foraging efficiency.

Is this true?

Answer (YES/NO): NO